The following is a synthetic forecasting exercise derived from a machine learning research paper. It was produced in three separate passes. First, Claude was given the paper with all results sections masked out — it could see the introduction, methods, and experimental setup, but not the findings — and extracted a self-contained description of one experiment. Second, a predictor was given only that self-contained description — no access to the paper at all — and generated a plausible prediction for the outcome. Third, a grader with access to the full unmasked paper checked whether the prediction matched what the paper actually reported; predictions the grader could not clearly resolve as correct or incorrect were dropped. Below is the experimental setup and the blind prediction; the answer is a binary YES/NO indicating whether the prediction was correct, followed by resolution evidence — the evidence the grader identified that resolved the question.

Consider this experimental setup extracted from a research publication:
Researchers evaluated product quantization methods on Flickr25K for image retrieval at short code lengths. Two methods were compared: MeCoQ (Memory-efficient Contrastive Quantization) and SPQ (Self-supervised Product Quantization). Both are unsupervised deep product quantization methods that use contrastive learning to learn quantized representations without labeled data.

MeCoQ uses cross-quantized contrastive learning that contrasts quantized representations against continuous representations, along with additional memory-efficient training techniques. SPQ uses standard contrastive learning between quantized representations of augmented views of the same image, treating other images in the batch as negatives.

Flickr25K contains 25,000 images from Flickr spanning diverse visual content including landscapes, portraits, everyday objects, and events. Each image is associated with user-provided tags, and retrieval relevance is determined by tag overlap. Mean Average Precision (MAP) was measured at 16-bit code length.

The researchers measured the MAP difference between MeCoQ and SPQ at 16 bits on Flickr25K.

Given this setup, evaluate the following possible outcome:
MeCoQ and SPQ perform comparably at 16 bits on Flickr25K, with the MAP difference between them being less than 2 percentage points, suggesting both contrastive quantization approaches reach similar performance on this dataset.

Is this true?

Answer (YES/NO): NO